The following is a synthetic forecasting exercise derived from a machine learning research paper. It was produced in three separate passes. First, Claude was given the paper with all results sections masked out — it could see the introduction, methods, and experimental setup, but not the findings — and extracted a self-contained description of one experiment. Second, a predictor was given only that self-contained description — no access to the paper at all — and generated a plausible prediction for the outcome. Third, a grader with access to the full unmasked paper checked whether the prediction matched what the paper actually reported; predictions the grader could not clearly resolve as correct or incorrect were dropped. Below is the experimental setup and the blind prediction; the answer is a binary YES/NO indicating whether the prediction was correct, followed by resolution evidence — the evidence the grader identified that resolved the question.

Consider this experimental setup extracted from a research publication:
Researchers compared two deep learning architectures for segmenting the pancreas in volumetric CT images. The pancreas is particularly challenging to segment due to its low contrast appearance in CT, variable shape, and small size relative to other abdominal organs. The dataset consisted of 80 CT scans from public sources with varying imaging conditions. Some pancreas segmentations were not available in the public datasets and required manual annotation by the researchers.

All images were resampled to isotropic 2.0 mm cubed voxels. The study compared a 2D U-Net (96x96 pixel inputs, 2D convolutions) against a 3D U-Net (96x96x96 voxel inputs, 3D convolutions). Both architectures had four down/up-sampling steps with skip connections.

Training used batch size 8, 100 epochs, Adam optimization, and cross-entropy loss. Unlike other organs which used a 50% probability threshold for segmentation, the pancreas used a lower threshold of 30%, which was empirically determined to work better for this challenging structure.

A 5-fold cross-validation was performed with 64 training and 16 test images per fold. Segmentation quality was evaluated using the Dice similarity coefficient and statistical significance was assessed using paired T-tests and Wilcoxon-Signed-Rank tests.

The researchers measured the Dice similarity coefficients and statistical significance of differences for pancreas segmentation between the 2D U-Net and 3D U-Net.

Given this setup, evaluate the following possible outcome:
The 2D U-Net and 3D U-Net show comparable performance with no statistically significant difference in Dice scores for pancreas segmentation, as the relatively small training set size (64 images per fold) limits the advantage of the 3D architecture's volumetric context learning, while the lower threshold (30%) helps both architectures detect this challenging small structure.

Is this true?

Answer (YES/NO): YES